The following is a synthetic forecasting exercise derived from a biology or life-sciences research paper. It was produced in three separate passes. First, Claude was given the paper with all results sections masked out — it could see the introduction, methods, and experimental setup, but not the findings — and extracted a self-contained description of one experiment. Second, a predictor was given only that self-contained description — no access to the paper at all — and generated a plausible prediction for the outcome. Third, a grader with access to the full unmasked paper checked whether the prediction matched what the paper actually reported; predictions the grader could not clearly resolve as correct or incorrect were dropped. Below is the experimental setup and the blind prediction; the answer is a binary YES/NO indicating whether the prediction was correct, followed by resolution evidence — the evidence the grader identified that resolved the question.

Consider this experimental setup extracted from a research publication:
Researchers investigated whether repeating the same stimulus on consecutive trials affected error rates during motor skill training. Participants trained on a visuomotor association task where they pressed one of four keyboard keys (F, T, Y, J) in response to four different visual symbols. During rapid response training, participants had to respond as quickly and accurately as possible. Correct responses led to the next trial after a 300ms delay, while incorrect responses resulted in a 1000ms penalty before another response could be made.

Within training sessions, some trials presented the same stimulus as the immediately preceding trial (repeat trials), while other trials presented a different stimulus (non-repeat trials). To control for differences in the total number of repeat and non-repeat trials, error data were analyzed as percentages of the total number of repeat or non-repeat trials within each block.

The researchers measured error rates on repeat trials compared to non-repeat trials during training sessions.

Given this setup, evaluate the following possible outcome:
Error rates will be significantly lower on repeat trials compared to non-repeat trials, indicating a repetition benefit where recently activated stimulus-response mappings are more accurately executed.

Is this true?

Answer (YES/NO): YES